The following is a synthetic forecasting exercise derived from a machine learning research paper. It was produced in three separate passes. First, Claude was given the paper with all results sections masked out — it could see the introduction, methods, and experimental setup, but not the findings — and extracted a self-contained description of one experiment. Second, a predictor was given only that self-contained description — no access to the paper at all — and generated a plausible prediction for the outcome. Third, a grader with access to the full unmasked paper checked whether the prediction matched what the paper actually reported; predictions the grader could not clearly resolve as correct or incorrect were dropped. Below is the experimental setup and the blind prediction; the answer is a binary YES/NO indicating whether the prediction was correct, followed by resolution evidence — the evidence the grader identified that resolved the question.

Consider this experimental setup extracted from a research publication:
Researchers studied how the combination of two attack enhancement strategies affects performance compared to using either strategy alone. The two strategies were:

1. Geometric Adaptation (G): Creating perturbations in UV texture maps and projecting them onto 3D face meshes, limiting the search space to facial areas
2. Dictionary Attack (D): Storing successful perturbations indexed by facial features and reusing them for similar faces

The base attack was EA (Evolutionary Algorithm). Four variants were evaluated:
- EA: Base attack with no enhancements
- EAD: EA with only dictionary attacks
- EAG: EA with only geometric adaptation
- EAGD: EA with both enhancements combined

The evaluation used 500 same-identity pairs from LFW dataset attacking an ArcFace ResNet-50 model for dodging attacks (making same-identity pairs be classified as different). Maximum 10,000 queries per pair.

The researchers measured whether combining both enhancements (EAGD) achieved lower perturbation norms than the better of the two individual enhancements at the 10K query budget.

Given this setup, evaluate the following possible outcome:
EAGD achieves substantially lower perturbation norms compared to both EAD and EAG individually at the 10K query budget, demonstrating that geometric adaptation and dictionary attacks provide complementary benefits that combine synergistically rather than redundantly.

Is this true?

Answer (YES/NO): NO